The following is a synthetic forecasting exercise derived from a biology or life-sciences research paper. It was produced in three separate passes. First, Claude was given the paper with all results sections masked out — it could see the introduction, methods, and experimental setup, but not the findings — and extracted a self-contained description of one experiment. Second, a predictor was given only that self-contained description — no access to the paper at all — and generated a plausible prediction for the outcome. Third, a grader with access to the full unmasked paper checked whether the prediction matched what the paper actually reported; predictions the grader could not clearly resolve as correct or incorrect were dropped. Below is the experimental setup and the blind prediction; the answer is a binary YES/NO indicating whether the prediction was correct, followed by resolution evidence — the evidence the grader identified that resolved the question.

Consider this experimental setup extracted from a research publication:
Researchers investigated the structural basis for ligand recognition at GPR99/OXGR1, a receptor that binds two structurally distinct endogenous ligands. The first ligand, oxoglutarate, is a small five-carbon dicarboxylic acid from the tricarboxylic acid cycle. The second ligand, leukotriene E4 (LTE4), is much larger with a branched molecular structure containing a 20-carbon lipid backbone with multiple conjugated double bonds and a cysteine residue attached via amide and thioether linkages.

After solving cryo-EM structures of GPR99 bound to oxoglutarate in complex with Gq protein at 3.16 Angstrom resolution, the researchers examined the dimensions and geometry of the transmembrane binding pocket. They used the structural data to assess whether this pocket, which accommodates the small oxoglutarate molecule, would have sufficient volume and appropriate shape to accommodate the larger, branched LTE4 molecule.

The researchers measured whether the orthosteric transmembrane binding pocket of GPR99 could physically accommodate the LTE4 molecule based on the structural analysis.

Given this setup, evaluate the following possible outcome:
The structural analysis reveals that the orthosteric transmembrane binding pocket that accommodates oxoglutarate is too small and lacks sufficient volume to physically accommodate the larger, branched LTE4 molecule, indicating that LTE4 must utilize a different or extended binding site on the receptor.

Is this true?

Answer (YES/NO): YES